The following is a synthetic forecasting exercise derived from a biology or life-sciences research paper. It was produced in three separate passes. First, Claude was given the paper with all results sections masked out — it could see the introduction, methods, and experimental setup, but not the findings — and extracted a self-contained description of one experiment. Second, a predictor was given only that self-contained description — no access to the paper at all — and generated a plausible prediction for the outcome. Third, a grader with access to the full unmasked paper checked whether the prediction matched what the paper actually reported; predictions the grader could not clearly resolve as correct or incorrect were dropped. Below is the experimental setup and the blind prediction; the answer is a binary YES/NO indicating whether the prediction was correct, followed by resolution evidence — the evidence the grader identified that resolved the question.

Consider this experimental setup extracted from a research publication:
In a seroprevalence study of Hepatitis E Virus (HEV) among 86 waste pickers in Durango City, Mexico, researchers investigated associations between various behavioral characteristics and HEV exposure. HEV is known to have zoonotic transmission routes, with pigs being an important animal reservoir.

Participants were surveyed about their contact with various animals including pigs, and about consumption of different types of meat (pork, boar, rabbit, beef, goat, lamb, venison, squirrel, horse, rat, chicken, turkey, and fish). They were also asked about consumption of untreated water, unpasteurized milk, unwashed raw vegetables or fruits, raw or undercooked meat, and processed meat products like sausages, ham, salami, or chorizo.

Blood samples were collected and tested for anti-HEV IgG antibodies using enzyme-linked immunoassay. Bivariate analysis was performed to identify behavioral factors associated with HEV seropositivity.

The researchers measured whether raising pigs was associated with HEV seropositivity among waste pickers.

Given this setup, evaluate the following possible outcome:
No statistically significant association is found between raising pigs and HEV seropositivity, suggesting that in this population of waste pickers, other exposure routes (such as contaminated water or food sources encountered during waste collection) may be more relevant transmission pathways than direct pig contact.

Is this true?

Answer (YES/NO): NO